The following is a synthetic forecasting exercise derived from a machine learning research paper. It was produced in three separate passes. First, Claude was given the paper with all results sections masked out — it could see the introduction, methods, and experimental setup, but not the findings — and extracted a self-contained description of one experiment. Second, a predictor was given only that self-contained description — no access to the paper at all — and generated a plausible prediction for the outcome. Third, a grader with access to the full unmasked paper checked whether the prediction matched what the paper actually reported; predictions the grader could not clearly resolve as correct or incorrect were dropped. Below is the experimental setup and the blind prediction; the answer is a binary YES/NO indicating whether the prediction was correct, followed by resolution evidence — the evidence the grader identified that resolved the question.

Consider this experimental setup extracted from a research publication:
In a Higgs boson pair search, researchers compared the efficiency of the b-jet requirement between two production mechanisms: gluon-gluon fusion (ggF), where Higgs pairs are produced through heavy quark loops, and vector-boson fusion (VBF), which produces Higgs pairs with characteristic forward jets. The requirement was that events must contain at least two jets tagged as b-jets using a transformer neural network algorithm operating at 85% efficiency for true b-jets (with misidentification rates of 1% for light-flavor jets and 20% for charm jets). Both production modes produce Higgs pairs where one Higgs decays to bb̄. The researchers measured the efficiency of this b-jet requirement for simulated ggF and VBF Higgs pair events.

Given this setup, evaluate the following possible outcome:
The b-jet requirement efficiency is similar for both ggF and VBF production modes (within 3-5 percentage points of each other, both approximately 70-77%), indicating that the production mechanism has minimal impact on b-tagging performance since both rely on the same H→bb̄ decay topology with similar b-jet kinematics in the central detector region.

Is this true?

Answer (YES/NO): NO